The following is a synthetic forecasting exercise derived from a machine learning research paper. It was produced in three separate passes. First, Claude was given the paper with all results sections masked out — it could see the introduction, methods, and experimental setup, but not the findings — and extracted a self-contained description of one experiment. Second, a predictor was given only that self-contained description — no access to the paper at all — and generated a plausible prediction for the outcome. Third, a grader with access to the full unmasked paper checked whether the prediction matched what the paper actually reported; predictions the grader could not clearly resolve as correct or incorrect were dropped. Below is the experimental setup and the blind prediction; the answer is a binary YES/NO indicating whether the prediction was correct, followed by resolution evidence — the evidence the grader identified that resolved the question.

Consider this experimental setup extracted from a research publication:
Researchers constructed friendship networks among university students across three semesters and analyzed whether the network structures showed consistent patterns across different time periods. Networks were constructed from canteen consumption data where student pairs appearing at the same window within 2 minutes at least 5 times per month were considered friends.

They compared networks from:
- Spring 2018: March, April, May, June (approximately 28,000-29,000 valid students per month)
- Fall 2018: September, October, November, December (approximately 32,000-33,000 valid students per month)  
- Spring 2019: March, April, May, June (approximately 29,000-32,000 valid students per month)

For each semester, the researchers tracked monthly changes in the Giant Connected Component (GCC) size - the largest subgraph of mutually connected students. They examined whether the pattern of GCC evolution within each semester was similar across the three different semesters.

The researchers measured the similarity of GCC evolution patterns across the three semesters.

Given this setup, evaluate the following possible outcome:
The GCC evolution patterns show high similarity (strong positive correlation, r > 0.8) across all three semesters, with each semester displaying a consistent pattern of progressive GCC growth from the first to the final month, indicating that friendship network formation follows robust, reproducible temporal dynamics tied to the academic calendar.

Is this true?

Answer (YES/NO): NO